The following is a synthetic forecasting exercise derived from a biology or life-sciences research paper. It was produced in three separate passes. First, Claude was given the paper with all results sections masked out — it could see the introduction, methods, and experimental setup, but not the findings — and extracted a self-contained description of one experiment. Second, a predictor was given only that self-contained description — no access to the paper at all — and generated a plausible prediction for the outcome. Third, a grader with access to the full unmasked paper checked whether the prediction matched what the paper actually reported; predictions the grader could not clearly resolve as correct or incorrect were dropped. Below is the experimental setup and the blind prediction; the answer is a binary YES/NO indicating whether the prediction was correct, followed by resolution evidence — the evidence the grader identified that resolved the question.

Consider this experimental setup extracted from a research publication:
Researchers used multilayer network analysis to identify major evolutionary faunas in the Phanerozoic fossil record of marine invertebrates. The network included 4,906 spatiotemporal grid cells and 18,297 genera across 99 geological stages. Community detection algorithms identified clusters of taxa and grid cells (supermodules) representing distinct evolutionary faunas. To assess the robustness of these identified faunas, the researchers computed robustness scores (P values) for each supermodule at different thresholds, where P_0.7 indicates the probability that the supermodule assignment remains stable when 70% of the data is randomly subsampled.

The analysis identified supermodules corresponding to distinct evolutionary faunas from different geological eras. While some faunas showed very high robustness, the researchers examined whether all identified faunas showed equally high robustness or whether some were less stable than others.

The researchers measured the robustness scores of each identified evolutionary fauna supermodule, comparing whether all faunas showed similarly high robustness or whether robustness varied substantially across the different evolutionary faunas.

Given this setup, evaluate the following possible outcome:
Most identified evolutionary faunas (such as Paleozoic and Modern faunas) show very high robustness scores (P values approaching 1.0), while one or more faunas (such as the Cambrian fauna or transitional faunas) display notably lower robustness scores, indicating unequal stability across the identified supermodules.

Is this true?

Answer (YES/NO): NO